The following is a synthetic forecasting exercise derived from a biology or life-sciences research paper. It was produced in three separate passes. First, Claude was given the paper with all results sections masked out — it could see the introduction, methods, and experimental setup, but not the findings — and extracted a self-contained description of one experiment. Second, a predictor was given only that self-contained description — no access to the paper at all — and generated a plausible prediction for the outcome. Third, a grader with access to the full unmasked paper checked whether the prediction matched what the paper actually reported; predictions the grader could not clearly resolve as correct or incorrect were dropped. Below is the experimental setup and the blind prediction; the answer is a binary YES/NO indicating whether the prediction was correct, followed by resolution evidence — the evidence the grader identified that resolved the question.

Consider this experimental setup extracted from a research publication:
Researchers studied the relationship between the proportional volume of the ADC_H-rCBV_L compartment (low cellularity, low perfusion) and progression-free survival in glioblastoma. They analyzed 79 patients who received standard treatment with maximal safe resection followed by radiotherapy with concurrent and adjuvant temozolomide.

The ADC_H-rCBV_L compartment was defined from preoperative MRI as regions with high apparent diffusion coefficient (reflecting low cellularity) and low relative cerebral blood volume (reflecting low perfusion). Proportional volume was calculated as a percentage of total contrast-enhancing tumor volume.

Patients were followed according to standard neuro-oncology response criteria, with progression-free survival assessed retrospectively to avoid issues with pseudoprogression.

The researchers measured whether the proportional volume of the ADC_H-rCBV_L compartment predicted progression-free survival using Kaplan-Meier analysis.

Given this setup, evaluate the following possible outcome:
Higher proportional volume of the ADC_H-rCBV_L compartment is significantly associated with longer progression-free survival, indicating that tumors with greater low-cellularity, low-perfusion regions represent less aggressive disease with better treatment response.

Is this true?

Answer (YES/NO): NO